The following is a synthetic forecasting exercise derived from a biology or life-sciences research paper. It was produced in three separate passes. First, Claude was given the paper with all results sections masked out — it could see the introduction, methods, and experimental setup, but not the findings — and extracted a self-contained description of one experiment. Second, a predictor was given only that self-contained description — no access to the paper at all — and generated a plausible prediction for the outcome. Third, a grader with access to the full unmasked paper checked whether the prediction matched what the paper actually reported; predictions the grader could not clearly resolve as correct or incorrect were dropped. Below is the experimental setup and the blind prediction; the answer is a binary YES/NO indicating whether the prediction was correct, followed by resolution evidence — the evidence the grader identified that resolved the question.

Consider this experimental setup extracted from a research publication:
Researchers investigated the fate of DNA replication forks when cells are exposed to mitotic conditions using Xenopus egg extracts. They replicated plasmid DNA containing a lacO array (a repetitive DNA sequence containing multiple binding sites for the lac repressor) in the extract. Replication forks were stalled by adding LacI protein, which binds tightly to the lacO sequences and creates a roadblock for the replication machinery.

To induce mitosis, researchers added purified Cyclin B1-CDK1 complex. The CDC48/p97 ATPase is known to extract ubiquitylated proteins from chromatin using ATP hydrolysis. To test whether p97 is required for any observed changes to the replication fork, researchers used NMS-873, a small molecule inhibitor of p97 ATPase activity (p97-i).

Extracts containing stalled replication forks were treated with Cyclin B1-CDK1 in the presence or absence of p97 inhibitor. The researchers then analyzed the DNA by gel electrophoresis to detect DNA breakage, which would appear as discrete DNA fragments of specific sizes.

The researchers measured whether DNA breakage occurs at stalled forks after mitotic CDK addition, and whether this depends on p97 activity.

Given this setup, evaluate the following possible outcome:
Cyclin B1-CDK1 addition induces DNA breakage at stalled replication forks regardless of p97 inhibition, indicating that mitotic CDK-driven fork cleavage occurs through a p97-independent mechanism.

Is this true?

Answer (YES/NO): NO